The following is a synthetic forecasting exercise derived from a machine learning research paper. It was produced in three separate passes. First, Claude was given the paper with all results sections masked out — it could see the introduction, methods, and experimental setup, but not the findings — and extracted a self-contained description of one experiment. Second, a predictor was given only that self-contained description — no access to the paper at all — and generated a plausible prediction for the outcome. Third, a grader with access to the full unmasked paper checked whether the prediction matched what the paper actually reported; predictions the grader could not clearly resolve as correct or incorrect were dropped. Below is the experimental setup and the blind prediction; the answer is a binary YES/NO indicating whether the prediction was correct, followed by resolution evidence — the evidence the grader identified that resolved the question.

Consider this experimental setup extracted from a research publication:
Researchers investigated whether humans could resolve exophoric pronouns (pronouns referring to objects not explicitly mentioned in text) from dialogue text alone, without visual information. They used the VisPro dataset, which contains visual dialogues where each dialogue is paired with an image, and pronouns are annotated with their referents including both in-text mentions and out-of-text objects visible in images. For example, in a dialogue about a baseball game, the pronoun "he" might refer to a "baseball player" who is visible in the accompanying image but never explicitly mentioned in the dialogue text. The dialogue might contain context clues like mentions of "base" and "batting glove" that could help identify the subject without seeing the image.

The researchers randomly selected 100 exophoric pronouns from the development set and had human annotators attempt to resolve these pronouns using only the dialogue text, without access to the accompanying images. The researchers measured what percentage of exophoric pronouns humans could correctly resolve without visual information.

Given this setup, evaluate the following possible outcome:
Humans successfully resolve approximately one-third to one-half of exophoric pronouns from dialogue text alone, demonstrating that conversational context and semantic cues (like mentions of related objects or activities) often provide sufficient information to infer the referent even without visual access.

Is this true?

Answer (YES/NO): NO